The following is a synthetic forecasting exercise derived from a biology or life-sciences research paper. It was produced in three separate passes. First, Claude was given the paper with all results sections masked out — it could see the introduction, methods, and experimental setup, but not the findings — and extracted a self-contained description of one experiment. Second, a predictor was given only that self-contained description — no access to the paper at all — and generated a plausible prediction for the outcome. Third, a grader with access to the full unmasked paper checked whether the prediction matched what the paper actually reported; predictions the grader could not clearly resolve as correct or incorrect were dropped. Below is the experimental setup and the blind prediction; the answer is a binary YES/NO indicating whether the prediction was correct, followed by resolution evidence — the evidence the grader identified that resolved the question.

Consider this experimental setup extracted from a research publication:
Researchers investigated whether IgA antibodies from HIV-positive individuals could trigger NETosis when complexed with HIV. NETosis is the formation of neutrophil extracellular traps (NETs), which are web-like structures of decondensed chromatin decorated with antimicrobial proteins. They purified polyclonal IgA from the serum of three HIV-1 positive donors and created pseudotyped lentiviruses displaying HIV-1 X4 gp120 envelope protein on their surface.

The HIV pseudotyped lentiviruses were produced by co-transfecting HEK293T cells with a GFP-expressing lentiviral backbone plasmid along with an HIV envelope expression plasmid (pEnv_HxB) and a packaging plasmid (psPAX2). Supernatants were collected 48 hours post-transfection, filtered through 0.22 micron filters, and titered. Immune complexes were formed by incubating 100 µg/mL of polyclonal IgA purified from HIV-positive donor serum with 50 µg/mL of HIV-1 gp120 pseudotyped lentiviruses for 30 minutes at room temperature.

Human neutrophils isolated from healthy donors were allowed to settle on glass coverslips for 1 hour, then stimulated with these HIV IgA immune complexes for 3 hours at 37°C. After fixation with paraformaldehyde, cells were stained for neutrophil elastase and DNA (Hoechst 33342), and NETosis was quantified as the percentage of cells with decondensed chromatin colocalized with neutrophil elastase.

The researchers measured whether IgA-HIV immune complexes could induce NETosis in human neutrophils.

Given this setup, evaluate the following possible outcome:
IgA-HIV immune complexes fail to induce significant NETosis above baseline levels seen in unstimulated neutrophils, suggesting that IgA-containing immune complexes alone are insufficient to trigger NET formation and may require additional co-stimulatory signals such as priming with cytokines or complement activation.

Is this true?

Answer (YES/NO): NO